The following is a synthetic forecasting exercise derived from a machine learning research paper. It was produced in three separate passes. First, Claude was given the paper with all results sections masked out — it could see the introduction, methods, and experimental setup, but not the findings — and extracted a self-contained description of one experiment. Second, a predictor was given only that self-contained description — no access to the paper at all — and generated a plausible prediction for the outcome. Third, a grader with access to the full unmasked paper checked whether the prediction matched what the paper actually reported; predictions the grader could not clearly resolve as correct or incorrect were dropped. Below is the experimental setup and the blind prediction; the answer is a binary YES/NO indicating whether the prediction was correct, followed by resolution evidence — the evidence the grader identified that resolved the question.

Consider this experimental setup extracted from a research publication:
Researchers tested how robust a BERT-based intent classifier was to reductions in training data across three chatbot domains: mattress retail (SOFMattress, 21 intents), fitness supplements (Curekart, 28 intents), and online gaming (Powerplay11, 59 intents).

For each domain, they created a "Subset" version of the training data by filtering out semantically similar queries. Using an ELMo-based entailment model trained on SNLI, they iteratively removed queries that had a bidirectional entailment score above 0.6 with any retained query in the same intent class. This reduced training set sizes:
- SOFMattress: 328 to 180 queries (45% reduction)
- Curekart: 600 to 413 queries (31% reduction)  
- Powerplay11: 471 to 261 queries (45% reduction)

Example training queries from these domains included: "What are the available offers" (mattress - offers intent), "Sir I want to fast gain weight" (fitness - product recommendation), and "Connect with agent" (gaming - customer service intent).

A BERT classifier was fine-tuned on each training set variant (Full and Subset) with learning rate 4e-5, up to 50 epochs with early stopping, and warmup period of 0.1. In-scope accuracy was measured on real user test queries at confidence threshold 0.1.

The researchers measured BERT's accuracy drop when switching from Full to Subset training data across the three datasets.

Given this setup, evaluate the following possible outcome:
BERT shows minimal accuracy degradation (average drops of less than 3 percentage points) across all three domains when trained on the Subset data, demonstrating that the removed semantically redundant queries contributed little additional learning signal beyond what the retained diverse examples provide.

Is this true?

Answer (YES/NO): NO